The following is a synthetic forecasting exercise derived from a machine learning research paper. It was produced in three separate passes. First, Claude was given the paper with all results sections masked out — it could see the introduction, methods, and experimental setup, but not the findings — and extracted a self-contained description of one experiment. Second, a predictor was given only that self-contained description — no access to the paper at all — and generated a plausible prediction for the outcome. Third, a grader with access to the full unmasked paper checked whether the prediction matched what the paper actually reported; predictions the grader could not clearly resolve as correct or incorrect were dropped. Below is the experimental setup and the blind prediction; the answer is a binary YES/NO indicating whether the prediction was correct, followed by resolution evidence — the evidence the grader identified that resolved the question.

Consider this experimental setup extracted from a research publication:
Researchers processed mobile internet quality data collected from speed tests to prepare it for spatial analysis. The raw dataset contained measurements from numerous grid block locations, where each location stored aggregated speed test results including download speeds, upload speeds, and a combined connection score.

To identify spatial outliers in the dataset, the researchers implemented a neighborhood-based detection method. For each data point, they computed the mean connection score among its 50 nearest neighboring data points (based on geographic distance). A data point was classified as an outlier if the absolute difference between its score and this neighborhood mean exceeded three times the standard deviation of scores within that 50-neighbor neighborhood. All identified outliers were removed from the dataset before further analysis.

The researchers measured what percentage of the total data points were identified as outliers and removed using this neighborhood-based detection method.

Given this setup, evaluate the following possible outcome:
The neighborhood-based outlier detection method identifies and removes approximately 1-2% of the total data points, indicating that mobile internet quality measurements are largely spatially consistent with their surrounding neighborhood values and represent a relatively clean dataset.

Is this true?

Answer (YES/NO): NO